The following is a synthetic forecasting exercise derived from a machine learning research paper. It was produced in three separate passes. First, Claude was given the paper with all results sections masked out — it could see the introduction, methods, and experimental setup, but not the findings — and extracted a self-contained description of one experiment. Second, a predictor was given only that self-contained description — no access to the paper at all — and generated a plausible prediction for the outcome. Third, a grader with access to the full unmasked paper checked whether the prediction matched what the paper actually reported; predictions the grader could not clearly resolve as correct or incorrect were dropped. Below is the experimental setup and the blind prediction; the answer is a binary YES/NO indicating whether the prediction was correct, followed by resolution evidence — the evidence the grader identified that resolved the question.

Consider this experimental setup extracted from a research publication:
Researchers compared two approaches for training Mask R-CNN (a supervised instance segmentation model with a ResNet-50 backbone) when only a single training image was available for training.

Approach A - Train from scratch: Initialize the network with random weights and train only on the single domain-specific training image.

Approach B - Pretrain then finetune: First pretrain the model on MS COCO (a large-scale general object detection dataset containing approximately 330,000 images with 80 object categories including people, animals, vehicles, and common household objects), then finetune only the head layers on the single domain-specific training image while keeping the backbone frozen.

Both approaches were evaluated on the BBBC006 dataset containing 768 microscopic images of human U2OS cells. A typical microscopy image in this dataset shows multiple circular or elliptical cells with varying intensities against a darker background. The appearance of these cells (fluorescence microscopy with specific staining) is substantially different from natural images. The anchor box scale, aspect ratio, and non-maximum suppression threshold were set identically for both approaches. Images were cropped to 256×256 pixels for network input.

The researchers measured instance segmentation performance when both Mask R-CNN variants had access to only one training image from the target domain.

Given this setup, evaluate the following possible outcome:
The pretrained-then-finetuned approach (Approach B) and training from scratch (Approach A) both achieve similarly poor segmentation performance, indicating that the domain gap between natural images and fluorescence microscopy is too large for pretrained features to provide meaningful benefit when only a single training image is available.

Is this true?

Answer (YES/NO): NO